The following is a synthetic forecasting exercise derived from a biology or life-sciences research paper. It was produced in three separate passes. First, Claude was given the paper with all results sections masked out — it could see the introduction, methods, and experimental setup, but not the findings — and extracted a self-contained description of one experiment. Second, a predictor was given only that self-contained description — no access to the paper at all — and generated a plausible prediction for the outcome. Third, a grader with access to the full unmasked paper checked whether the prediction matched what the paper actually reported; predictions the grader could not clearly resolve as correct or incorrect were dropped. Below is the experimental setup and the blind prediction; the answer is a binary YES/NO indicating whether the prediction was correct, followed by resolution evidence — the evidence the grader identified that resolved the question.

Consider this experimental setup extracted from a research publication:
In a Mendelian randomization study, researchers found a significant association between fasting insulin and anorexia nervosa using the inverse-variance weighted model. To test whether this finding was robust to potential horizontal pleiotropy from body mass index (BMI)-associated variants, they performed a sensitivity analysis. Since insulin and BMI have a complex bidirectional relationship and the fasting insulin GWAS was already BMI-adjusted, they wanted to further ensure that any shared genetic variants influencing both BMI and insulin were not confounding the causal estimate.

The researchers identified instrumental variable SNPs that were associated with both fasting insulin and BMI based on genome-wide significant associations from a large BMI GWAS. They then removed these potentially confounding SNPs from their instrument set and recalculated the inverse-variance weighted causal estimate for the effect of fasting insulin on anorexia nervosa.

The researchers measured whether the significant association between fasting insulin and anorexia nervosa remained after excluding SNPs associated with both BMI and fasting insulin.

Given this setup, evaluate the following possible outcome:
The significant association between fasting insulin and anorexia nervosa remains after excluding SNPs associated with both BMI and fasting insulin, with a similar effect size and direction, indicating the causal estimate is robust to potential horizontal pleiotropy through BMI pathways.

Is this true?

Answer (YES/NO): YES